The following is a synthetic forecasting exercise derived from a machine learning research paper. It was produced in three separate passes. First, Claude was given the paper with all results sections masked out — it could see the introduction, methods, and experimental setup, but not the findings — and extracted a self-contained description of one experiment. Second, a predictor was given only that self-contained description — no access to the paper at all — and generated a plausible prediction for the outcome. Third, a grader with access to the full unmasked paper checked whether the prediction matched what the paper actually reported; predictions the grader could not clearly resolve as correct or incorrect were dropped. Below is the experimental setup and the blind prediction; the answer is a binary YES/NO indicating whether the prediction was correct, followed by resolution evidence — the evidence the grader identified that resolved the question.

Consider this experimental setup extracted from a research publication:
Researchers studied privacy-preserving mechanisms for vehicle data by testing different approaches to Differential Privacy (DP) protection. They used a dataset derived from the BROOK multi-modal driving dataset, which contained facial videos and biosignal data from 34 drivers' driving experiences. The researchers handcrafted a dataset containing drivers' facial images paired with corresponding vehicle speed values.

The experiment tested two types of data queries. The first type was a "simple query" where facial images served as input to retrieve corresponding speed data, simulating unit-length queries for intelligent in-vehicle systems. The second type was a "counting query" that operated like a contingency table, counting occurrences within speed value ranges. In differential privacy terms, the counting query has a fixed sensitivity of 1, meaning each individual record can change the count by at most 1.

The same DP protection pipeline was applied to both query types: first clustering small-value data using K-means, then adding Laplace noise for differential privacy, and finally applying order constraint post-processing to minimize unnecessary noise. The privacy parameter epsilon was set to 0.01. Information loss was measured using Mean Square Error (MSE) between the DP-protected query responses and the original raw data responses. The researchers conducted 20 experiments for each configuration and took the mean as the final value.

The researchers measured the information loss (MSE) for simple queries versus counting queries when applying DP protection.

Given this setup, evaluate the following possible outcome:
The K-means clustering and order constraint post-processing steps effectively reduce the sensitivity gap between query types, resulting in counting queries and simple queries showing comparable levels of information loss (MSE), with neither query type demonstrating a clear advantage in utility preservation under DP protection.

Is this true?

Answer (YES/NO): NO